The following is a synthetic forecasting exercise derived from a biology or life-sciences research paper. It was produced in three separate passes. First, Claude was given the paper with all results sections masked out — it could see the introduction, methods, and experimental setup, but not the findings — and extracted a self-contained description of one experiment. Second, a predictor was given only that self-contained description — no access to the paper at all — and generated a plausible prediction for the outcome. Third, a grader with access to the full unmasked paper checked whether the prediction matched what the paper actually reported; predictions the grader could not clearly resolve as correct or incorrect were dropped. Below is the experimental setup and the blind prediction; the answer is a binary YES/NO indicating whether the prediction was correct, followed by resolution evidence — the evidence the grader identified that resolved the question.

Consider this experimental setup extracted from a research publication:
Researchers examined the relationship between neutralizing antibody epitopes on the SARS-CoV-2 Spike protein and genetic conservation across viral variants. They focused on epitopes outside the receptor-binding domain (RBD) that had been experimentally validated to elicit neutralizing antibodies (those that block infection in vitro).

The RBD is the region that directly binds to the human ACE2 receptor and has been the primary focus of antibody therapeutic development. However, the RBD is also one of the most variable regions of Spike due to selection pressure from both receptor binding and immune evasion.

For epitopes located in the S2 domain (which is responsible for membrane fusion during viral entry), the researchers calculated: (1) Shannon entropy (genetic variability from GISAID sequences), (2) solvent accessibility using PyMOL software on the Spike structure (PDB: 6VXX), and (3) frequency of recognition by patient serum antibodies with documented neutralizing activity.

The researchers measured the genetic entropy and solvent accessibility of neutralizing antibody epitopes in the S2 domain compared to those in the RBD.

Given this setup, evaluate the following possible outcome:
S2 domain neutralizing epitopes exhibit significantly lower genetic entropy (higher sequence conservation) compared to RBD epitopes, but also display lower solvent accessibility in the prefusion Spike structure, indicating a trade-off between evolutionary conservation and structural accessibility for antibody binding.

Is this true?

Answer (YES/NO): NO